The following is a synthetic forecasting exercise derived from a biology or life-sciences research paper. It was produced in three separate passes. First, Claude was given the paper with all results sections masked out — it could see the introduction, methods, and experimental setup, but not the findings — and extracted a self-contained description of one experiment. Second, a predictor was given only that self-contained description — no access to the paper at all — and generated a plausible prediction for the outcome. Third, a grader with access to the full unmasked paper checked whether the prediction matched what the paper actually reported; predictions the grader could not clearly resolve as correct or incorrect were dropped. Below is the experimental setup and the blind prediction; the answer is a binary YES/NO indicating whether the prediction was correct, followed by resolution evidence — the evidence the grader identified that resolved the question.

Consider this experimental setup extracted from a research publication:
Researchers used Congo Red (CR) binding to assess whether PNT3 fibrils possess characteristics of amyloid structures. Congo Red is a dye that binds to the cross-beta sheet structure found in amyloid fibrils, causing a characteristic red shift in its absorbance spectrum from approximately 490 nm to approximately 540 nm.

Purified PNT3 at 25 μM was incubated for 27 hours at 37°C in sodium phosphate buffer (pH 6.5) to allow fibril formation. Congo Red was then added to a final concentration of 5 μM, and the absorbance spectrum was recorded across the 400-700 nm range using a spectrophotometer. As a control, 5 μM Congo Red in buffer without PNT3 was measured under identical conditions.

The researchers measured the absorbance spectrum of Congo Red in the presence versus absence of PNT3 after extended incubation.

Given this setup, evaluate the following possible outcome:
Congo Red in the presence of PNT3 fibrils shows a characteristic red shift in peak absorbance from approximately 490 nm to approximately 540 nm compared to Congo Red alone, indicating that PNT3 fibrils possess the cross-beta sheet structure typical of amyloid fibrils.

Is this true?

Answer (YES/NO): NO